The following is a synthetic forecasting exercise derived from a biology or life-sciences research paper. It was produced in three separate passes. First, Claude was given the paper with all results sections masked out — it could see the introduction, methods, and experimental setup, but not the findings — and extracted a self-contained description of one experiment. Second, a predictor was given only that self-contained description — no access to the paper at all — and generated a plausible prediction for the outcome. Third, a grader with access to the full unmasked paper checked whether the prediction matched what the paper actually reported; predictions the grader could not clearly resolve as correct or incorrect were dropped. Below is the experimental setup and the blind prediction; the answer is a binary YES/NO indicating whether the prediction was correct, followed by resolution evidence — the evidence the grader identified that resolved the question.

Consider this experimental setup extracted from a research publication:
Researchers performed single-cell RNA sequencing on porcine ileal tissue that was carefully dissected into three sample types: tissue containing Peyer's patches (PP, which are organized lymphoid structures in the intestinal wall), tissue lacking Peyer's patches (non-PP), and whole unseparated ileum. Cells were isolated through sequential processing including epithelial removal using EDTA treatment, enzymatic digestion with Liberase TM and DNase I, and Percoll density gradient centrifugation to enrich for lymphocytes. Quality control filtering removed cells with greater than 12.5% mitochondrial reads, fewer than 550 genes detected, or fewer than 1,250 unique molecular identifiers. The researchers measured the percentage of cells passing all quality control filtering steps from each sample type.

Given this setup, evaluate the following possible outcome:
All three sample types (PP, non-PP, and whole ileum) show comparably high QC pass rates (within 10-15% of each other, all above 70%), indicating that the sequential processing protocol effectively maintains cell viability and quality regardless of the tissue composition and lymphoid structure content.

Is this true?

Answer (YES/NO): NO